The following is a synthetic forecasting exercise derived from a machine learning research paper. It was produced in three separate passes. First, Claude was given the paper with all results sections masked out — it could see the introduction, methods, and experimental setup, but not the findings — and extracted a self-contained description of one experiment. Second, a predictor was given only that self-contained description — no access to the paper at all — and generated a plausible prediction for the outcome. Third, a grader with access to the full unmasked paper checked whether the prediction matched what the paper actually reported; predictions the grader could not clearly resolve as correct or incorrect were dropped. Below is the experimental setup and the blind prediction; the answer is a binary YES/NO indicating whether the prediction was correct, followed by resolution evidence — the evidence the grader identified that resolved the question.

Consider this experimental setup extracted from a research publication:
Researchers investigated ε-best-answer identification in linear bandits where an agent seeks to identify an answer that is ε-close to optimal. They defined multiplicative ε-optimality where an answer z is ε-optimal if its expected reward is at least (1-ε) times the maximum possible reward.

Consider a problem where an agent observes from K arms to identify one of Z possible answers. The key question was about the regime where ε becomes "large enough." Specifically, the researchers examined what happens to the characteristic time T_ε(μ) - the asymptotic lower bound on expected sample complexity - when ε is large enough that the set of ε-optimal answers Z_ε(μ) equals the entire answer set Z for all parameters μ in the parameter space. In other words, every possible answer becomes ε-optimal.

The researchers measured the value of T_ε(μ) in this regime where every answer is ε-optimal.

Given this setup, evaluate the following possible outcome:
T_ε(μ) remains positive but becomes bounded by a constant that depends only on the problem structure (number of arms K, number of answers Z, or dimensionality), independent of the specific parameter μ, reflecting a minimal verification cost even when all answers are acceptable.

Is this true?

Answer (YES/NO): NO